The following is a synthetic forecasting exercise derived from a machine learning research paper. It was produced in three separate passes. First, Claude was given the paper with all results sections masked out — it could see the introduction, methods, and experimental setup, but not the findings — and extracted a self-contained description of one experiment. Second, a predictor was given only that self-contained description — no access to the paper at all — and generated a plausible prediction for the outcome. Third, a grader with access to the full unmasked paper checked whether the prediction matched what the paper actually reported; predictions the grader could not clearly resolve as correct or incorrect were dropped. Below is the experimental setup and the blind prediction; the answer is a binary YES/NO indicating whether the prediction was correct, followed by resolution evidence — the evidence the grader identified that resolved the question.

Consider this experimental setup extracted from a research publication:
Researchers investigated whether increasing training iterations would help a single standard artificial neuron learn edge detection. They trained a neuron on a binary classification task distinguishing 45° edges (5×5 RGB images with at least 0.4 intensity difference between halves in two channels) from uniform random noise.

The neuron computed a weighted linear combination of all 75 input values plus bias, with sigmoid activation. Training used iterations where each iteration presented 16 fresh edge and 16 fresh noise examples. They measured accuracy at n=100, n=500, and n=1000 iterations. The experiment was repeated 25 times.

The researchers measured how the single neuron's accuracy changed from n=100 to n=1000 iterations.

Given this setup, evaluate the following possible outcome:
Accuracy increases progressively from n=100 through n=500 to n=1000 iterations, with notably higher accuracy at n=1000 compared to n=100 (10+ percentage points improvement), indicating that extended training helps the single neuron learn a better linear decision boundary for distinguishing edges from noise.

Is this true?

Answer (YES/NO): NO